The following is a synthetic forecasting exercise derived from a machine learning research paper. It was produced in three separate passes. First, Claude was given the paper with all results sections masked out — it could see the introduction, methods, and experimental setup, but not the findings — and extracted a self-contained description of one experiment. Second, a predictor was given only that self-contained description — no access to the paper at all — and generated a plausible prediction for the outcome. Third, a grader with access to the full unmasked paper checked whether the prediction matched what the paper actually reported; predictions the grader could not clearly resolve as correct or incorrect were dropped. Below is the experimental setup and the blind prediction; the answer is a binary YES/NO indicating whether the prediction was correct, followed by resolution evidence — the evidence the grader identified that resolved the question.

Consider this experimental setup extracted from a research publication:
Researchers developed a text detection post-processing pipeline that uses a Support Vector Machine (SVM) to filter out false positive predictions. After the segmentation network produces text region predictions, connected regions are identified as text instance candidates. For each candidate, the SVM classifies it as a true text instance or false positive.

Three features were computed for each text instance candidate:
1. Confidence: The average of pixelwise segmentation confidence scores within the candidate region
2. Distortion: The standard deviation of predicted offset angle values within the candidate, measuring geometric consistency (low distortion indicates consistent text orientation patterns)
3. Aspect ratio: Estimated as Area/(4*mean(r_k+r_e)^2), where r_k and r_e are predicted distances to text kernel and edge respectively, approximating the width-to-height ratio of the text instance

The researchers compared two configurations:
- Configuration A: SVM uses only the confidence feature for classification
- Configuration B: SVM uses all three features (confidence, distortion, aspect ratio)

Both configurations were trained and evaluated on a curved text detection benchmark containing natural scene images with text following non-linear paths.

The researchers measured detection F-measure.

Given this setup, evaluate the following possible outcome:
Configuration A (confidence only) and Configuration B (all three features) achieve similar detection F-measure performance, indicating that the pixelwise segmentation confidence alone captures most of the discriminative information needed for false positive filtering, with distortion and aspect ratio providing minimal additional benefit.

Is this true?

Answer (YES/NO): NO